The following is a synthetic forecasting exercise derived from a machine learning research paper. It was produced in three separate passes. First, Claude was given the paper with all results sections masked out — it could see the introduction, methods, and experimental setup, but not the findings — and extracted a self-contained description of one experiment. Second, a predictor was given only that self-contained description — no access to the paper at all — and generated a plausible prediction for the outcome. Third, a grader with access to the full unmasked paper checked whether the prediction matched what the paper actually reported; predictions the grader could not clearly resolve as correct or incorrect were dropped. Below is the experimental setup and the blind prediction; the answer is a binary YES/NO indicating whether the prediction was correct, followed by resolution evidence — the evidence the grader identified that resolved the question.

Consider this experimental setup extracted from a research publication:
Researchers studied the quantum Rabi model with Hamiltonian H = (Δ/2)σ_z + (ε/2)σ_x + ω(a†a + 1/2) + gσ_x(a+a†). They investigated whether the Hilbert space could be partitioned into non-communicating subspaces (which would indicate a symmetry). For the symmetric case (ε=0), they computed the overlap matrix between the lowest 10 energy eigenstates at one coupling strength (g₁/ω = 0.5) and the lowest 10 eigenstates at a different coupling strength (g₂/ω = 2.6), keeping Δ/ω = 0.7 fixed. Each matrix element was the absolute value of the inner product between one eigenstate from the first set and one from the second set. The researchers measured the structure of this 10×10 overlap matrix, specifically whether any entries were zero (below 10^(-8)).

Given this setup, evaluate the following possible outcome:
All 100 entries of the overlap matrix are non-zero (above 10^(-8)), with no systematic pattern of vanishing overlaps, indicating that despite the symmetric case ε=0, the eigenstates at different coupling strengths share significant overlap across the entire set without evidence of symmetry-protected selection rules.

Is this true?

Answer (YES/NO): NO